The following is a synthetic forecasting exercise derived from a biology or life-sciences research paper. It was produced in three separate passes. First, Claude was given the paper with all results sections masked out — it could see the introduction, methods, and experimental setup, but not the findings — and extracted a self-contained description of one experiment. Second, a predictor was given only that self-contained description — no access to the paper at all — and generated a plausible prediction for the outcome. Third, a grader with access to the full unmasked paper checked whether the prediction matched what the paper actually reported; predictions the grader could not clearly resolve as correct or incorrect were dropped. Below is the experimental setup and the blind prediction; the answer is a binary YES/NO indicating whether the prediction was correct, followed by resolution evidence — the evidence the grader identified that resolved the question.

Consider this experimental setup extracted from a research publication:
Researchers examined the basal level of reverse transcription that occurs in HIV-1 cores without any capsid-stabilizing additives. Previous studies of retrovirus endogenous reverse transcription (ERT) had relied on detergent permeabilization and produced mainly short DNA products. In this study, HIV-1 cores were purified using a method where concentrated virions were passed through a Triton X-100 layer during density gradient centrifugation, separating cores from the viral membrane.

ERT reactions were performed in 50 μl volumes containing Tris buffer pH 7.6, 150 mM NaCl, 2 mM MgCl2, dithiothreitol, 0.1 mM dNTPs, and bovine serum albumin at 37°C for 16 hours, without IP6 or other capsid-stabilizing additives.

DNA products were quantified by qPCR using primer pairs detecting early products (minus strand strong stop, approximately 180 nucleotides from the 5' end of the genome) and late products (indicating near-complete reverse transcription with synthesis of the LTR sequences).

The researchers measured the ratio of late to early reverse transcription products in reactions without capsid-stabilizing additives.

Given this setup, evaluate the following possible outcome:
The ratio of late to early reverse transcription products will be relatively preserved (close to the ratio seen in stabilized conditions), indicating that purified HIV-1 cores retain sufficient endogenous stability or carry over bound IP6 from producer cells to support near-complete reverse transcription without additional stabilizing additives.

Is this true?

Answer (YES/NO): NO